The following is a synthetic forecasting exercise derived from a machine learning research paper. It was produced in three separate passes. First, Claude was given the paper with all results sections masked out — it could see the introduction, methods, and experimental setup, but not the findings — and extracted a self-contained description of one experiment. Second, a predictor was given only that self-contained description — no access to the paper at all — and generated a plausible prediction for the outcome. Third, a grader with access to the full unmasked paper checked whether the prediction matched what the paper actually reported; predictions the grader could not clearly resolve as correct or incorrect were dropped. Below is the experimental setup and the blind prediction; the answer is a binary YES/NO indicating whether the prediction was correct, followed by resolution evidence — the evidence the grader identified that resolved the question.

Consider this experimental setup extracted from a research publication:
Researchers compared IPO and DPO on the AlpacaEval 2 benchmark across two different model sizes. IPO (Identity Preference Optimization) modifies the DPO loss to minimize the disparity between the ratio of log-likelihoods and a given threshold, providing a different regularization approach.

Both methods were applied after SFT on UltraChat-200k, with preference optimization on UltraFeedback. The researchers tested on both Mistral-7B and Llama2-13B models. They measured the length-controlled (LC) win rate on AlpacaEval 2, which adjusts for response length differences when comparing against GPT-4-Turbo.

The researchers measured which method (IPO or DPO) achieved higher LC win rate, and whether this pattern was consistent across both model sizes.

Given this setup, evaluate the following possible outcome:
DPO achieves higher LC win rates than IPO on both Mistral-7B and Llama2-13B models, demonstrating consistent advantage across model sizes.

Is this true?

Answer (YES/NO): YES